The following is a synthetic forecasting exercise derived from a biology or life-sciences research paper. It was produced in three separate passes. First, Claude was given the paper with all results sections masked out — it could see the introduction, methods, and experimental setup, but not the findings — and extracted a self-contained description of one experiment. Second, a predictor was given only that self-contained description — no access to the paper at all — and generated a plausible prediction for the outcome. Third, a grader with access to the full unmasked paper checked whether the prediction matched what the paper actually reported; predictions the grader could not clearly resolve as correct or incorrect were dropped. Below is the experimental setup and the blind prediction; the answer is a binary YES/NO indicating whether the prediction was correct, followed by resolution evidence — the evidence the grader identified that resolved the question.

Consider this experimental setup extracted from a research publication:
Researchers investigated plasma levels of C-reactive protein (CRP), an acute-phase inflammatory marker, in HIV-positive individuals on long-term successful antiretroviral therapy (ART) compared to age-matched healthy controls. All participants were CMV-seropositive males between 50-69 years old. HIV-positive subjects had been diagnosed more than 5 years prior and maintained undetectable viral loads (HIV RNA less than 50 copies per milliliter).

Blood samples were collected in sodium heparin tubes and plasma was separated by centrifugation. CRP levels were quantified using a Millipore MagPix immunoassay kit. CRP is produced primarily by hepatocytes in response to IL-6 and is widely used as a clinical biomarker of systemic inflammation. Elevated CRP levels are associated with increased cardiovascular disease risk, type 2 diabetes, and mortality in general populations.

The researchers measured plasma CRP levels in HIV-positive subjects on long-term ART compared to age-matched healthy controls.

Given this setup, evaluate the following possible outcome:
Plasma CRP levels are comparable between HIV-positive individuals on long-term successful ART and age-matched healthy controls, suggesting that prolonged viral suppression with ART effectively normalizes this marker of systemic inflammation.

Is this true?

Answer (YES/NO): YES